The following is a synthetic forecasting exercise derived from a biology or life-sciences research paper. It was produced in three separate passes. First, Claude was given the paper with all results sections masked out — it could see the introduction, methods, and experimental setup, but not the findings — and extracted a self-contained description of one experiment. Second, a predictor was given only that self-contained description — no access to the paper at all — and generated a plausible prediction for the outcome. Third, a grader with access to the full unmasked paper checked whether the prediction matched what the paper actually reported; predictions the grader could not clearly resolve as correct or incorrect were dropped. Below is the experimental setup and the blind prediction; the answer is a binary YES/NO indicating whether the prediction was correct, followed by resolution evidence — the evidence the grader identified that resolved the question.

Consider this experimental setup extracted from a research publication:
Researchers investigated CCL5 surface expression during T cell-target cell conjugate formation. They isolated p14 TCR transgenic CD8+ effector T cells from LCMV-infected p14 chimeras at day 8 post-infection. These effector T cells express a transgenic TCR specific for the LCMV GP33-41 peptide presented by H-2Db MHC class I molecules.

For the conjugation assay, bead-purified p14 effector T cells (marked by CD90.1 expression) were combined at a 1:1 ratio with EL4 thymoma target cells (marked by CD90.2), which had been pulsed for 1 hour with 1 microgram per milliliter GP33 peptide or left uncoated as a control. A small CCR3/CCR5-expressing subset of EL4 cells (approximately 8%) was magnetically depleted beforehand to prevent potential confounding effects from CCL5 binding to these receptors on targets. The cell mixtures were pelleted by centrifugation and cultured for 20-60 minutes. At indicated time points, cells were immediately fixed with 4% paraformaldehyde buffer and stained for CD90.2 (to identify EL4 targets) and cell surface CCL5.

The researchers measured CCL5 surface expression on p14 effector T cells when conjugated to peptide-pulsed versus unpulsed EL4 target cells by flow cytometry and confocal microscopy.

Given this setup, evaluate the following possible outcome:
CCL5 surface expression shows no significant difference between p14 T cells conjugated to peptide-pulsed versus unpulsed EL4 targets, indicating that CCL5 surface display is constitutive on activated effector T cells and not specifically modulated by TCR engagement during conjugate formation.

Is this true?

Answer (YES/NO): NO